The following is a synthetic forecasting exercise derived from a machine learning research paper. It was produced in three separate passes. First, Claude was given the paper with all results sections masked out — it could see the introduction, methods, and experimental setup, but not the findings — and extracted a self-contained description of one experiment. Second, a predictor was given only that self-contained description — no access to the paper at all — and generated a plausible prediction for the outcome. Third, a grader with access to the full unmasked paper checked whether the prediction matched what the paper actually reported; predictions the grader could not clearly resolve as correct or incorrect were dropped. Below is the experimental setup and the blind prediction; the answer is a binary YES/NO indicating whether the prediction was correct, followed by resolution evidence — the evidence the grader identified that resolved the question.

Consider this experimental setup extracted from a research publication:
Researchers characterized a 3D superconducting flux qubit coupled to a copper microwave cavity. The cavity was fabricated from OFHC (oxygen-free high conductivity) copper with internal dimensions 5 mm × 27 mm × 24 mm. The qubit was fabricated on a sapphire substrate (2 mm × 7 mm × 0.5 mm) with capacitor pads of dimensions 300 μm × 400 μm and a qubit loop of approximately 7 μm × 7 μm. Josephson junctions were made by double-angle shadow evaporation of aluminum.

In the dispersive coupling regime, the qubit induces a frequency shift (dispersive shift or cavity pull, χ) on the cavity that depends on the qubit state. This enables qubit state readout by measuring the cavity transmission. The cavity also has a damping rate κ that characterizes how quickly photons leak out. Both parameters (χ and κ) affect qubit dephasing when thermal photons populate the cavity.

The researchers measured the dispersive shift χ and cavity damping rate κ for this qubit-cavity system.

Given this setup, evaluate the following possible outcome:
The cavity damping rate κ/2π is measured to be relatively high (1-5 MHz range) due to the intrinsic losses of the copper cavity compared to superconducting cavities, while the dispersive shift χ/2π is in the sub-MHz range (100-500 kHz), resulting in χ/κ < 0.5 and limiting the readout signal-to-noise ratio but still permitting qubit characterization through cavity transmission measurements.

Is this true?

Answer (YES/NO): NO